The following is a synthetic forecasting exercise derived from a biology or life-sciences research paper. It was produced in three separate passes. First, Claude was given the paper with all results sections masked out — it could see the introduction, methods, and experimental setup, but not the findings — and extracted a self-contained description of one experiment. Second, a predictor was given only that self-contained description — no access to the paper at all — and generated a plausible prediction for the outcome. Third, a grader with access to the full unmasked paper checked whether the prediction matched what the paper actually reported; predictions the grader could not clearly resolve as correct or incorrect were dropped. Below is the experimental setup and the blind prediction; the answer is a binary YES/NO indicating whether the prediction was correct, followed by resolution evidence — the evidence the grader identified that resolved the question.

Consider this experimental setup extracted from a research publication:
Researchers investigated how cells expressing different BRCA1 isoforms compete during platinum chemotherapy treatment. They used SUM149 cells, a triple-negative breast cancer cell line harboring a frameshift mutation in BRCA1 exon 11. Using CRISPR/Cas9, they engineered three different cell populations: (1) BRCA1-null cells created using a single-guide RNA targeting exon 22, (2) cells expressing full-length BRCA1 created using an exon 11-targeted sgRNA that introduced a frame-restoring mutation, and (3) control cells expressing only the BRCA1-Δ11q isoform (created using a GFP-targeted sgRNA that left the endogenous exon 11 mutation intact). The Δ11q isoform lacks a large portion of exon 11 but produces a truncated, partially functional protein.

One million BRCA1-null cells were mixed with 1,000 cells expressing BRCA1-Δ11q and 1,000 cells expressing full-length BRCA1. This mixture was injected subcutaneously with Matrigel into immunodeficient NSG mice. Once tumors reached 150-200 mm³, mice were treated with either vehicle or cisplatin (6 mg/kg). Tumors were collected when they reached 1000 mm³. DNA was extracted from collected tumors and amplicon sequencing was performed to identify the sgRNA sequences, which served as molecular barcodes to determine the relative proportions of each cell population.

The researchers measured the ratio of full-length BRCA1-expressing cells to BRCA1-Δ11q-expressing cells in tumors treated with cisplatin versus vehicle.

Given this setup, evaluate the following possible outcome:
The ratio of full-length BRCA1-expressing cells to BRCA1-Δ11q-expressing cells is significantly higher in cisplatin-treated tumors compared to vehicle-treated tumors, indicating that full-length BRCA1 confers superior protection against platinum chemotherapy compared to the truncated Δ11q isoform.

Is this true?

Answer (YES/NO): NO